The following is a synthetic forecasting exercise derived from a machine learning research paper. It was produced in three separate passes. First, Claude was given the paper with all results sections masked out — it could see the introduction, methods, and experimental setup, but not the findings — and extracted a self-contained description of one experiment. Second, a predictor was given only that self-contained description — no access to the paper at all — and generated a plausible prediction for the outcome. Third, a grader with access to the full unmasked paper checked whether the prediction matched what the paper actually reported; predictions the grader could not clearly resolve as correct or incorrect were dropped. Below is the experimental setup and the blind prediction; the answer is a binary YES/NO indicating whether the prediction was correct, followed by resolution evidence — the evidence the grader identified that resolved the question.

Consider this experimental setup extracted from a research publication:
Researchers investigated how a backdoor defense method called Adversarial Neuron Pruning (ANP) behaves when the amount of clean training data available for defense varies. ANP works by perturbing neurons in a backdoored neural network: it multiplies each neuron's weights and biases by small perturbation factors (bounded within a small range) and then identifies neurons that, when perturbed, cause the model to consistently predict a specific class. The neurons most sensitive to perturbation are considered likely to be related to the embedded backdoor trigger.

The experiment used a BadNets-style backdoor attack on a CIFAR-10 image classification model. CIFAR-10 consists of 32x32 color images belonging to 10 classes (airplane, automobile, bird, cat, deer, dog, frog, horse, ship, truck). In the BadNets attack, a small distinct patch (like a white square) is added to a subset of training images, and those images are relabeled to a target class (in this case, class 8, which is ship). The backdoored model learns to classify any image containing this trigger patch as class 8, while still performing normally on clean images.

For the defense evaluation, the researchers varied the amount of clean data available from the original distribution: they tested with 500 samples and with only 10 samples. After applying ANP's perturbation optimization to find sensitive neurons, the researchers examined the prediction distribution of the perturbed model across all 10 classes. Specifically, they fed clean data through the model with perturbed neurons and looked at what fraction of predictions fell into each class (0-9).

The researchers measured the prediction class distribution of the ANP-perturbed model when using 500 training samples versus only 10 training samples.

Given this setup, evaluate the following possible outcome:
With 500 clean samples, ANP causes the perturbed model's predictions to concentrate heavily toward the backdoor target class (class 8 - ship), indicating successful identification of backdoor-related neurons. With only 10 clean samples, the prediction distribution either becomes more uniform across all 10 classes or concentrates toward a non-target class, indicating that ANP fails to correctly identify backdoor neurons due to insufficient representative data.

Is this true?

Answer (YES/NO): YES